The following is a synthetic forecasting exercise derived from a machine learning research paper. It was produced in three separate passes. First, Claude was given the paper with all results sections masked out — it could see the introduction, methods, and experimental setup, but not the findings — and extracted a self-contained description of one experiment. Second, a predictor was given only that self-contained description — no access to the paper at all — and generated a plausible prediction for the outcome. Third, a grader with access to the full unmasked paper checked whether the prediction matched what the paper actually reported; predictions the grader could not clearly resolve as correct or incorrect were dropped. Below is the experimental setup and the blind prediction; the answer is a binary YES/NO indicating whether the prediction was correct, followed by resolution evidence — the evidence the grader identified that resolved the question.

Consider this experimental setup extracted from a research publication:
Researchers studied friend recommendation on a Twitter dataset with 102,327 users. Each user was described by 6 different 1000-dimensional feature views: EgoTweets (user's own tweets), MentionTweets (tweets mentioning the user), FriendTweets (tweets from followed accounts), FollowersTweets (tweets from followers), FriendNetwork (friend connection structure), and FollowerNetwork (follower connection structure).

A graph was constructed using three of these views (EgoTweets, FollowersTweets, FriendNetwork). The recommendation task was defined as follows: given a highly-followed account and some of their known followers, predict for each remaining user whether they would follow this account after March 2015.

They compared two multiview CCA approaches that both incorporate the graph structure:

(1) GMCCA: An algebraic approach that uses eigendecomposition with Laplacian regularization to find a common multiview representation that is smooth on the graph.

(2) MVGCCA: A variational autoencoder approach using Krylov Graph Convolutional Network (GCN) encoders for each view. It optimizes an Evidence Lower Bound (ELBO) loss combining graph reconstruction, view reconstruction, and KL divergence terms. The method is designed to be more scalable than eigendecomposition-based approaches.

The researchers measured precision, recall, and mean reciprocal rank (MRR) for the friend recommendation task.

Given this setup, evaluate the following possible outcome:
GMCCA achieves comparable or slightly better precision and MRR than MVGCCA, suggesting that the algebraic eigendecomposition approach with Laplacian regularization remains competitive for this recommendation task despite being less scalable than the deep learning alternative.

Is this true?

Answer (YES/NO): YES